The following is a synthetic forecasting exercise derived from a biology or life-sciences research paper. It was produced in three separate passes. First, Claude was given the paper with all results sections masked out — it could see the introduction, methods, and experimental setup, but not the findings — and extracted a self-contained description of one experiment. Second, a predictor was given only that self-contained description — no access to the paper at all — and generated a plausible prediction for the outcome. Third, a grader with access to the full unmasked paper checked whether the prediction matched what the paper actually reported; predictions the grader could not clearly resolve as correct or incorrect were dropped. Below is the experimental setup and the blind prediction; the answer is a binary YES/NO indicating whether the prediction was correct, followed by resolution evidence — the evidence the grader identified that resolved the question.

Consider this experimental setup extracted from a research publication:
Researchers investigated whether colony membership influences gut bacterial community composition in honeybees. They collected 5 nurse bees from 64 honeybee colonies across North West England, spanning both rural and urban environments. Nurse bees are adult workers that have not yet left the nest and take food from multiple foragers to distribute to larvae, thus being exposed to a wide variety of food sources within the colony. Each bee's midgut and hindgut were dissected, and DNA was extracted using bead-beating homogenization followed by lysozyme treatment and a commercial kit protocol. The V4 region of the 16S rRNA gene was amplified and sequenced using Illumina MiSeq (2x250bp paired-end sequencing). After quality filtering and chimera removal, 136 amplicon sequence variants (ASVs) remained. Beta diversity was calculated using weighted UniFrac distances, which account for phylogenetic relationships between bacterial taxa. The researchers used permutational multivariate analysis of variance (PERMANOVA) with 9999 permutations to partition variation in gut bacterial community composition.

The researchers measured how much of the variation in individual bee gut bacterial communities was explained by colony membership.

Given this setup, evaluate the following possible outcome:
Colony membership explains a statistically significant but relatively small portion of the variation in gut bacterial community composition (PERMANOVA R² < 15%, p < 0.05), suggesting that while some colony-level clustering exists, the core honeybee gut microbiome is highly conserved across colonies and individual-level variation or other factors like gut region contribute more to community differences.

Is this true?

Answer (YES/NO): NO